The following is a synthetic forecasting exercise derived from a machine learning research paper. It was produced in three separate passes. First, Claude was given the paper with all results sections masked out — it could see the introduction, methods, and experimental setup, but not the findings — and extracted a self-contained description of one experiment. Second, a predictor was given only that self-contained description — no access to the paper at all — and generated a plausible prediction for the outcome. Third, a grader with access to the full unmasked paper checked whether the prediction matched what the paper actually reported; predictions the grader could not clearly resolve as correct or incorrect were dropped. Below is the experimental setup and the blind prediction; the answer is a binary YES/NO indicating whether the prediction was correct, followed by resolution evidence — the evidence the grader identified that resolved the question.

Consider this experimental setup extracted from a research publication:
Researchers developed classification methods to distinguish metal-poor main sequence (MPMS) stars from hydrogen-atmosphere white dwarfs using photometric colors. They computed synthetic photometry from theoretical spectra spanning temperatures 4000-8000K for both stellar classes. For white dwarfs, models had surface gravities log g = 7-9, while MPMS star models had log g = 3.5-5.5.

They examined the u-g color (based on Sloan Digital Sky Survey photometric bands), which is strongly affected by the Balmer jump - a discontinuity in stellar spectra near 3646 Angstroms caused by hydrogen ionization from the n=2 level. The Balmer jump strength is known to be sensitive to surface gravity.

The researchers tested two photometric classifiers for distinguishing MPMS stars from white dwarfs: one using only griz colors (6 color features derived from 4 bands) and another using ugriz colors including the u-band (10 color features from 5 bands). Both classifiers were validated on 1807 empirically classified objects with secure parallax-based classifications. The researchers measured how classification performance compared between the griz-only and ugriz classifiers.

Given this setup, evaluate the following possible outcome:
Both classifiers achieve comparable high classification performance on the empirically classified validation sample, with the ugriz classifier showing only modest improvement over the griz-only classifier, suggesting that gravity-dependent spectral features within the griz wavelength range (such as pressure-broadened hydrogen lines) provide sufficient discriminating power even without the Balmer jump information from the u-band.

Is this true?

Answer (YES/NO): NO